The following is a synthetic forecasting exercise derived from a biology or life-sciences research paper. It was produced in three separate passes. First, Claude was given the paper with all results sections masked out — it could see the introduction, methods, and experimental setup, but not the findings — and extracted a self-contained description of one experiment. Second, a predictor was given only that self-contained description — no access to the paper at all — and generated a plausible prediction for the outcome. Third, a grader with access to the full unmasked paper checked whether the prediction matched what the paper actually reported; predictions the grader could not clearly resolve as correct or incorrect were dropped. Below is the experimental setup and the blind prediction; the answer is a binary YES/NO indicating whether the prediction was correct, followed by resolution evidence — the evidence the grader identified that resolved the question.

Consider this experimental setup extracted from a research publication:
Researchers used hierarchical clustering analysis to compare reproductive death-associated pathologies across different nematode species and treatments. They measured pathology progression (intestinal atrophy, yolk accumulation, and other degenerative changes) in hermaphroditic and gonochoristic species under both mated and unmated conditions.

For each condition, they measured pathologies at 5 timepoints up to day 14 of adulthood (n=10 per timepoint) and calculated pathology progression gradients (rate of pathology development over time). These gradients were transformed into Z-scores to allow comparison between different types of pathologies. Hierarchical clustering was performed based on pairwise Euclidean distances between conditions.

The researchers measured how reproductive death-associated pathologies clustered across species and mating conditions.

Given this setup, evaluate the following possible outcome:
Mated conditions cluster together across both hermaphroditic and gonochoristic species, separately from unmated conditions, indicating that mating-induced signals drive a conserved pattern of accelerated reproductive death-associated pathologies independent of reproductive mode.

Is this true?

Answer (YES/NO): NO